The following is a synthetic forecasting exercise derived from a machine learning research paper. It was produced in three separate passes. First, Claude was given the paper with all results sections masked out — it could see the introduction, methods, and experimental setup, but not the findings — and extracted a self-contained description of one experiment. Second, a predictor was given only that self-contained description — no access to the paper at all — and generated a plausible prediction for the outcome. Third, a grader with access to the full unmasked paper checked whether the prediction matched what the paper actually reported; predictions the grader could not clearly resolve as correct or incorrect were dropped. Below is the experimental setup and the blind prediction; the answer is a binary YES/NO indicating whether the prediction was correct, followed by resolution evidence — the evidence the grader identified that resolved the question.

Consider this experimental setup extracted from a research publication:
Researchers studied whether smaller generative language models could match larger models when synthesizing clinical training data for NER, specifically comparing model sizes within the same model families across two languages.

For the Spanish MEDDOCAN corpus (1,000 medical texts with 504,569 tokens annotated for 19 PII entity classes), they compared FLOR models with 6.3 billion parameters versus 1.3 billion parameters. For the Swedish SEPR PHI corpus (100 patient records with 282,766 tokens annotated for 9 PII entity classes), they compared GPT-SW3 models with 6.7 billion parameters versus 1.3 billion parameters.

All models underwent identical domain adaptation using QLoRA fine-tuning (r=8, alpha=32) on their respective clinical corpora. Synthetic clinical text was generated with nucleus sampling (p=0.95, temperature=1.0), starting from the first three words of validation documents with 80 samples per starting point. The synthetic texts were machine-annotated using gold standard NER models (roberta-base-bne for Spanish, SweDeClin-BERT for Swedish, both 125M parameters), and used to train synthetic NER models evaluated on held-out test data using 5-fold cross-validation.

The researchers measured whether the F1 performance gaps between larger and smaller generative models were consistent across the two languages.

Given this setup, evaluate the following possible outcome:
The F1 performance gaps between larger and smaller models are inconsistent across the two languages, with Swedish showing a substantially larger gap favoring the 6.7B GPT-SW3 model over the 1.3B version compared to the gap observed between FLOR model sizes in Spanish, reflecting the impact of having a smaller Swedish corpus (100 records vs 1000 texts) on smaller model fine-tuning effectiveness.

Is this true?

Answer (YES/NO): NO